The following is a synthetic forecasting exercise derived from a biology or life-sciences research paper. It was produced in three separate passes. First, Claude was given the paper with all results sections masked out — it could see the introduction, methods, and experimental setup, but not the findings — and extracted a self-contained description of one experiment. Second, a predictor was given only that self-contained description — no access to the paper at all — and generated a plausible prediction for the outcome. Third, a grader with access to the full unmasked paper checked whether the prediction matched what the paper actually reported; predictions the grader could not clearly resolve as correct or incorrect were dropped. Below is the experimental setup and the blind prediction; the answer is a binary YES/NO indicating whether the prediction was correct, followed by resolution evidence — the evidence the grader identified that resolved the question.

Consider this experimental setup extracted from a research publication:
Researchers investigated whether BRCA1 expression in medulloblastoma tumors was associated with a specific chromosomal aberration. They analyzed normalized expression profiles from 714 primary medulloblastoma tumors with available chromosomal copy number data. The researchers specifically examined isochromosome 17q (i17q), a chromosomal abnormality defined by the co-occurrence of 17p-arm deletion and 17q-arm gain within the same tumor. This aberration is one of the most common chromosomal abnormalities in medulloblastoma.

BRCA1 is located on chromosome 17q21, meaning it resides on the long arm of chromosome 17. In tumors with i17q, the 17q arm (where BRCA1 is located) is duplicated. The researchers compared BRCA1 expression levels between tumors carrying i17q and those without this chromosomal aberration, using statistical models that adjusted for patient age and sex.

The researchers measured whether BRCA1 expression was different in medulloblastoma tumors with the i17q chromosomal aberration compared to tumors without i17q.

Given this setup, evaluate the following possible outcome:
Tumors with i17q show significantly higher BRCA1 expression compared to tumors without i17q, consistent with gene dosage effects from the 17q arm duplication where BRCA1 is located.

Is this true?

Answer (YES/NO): YES